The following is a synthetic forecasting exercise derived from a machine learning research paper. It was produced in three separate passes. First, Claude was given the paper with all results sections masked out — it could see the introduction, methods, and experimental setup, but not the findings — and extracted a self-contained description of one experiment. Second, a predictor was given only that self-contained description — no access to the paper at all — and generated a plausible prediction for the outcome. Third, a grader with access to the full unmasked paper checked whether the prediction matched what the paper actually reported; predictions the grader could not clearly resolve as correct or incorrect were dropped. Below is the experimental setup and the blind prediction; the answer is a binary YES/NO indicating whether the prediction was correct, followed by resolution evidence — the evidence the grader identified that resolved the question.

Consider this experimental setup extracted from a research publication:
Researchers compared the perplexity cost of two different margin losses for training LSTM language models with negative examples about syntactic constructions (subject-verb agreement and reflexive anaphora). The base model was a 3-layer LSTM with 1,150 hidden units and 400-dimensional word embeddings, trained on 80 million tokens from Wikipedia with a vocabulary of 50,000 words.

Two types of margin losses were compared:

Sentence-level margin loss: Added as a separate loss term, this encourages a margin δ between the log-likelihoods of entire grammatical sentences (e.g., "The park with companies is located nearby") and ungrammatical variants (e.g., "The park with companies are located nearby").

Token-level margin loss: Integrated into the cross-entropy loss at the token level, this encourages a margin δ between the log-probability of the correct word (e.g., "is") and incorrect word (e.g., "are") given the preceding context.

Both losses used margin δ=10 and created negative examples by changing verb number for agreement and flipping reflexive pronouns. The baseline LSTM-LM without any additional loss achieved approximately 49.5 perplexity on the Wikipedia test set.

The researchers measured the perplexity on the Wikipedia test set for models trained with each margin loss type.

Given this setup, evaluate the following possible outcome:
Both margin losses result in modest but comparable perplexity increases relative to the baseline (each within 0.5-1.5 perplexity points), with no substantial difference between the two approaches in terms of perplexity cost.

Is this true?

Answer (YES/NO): NO